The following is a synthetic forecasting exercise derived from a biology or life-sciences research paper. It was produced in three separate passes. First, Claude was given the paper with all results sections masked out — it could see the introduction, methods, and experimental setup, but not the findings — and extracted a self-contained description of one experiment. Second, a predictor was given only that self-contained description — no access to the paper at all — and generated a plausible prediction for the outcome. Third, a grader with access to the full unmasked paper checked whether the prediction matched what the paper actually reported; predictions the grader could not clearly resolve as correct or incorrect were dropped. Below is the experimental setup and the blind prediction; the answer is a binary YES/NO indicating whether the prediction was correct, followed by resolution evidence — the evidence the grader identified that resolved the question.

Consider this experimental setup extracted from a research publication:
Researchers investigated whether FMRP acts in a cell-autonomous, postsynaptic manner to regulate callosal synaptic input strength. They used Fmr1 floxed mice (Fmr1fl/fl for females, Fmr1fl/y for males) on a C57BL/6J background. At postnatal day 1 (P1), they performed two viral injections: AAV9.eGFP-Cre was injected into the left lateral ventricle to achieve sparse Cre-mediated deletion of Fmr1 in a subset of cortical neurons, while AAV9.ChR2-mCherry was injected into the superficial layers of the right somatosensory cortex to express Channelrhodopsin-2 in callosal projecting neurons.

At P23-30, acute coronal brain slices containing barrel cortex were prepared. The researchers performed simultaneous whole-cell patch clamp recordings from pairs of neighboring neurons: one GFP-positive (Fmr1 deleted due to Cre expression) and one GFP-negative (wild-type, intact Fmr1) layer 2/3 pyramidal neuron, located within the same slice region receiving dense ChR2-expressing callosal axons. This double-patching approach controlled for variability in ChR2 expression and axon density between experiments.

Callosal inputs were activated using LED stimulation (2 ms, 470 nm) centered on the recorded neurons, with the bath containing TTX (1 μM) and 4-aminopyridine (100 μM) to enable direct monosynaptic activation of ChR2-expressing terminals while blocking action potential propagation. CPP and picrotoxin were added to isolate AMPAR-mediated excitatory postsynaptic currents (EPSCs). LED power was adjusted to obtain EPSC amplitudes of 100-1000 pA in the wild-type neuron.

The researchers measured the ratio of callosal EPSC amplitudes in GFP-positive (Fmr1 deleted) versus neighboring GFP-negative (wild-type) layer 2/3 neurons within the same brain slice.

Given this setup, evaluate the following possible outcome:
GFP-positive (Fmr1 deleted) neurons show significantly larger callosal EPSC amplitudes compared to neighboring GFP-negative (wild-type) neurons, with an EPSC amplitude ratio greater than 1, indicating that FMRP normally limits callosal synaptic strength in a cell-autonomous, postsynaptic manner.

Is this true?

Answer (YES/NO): NO